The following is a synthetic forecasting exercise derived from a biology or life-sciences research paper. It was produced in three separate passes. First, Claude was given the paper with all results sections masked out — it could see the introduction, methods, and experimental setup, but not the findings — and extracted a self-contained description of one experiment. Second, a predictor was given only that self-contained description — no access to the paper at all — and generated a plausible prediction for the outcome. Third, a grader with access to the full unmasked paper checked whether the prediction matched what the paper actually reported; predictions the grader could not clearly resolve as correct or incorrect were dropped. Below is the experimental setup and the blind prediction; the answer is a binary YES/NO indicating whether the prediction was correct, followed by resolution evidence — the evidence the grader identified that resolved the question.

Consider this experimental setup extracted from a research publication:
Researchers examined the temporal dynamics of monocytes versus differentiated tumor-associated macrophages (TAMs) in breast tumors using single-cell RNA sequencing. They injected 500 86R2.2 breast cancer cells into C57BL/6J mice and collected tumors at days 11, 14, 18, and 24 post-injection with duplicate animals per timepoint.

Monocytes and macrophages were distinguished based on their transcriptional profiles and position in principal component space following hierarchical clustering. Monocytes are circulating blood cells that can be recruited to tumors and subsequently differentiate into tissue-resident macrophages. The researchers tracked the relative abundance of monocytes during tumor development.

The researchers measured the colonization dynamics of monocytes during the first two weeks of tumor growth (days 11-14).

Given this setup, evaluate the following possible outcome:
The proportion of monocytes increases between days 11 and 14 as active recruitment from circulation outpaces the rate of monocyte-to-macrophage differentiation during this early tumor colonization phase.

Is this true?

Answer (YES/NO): YES